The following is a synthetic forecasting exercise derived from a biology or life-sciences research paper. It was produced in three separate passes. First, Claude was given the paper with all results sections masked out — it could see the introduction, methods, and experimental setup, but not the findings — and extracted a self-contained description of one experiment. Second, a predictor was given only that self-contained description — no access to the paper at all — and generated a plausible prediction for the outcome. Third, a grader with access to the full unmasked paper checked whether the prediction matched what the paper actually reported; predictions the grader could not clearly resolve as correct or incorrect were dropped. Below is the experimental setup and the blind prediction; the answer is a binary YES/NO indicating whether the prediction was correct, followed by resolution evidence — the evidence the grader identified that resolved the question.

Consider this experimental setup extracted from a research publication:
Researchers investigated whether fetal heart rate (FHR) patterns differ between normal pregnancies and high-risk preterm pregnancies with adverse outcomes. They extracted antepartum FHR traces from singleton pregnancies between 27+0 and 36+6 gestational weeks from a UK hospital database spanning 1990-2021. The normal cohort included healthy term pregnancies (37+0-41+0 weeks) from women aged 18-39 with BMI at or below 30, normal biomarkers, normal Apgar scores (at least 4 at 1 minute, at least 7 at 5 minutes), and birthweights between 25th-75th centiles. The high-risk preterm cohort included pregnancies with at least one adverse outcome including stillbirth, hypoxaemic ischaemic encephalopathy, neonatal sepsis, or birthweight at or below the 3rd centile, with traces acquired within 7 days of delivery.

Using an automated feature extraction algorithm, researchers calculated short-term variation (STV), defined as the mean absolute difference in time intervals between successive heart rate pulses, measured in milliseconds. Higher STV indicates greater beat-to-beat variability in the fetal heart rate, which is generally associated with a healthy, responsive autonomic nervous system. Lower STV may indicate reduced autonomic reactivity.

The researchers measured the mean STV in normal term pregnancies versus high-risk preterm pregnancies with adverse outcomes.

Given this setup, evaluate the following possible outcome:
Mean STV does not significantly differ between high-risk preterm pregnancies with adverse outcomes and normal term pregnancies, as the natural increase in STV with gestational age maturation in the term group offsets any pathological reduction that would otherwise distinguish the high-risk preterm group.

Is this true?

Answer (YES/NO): NO